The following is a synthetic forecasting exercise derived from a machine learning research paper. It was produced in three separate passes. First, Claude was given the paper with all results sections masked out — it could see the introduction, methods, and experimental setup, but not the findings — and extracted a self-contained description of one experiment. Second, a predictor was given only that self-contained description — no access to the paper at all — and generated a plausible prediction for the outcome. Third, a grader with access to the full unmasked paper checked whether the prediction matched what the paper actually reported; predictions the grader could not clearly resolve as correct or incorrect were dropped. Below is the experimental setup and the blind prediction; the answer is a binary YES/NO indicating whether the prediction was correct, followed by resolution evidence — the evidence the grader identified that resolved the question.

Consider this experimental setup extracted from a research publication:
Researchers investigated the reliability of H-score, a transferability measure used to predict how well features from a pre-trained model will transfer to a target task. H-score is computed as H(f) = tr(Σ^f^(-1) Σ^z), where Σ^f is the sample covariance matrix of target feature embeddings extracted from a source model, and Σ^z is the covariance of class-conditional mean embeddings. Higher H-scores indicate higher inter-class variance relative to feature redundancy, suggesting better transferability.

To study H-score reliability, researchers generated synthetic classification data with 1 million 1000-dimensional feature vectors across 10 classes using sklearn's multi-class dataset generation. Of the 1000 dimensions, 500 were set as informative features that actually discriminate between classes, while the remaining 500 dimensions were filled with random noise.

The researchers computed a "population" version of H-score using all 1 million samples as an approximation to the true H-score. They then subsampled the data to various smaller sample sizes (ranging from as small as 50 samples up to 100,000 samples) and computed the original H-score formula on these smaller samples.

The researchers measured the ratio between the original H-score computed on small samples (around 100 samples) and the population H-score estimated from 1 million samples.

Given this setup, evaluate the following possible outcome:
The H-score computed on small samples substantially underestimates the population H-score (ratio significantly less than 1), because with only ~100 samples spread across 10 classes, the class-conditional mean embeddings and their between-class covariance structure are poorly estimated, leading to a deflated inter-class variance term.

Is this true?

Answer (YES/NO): NO